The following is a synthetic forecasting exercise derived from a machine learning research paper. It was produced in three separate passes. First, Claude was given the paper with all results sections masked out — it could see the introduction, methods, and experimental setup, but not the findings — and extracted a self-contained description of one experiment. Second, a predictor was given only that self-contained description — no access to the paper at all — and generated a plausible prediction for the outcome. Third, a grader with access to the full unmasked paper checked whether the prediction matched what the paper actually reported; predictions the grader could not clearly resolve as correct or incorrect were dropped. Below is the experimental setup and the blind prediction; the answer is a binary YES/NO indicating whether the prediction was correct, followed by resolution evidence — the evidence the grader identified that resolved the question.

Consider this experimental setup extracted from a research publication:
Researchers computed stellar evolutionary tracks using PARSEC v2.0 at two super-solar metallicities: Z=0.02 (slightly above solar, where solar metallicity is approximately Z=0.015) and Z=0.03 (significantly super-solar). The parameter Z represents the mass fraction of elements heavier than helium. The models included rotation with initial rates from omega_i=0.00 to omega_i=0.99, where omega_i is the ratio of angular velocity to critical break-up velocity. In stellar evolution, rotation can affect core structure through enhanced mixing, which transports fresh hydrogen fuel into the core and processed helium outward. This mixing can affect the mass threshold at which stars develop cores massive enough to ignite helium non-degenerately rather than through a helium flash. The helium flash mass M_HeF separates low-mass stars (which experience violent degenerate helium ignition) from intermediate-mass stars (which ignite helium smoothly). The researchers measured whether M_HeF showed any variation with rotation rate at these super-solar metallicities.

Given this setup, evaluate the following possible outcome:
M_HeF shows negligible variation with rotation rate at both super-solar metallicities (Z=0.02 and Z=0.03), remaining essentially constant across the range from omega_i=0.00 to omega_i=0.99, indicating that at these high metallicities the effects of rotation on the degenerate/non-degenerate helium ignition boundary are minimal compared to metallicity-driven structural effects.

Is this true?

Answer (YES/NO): YES